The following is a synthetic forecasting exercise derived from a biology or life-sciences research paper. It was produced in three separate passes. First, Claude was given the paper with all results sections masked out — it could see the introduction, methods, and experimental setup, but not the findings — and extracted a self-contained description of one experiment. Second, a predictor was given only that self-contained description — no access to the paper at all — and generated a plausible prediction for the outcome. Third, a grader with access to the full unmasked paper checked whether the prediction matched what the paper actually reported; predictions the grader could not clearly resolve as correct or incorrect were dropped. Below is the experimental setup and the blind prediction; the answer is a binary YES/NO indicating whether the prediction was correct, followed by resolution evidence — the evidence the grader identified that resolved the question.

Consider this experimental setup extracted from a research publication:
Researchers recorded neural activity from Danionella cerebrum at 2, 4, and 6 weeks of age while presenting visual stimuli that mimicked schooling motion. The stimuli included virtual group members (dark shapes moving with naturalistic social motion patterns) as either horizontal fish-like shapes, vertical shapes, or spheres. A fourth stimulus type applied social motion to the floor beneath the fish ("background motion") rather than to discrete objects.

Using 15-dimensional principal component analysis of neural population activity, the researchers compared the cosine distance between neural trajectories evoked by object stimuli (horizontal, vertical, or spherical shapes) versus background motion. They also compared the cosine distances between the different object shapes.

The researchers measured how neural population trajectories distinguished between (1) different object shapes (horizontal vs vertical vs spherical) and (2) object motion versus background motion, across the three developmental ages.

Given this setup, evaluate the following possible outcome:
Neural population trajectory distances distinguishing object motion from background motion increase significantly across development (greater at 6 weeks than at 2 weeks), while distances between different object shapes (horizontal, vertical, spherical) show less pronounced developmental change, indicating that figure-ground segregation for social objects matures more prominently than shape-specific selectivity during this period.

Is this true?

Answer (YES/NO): NO